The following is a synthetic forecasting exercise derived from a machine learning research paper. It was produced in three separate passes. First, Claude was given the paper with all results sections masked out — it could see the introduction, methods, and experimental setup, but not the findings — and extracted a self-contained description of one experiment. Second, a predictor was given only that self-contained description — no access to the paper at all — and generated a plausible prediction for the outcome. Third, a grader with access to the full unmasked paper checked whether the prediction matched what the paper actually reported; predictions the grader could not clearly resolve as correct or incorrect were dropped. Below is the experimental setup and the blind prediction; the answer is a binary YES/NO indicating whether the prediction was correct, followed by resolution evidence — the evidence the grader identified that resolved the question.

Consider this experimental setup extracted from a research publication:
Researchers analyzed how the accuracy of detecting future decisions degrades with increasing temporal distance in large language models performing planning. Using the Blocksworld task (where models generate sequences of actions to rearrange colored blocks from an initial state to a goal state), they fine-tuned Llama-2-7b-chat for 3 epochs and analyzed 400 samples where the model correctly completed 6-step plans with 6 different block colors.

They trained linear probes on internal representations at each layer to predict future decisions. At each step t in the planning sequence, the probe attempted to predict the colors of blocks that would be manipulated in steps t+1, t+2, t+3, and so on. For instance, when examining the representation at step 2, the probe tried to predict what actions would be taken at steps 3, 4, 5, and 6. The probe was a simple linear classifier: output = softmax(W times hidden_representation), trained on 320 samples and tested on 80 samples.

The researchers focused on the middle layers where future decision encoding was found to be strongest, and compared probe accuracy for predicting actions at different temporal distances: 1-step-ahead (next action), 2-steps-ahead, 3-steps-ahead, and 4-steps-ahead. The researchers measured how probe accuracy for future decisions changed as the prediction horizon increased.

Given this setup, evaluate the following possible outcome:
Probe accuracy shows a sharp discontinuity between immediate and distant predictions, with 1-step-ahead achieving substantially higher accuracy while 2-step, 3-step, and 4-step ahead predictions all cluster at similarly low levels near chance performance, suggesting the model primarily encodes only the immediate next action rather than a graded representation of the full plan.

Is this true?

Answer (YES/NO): NO